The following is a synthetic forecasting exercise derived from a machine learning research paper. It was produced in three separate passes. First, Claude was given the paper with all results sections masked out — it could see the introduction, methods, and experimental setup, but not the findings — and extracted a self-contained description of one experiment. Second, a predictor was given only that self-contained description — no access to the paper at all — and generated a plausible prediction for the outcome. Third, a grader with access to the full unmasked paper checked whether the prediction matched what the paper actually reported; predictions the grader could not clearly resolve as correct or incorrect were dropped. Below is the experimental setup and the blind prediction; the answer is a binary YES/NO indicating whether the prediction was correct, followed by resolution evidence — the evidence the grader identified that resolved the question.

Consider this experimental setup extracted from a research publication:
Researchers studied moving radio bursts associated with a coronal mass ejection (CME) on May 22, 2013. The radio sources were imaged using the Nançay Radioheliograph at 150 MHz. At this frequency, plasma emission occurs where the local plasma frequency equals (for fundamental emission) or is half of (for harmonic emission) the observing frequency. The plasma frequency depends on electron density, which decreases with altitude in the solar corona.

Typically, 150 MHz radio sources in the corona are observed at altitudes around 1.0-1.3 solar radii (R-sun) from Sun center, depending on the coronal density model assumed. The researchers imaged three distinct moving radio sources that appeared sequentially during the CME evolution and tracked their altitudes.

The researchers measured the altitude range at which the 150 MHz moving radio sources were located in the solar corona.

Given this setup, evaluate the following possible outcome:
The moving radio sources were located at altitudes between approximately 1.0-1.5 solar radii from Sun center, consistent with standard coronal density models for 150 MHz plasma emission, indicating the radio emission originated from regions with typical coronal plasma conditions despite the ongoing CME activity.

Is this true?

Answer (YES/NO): NO